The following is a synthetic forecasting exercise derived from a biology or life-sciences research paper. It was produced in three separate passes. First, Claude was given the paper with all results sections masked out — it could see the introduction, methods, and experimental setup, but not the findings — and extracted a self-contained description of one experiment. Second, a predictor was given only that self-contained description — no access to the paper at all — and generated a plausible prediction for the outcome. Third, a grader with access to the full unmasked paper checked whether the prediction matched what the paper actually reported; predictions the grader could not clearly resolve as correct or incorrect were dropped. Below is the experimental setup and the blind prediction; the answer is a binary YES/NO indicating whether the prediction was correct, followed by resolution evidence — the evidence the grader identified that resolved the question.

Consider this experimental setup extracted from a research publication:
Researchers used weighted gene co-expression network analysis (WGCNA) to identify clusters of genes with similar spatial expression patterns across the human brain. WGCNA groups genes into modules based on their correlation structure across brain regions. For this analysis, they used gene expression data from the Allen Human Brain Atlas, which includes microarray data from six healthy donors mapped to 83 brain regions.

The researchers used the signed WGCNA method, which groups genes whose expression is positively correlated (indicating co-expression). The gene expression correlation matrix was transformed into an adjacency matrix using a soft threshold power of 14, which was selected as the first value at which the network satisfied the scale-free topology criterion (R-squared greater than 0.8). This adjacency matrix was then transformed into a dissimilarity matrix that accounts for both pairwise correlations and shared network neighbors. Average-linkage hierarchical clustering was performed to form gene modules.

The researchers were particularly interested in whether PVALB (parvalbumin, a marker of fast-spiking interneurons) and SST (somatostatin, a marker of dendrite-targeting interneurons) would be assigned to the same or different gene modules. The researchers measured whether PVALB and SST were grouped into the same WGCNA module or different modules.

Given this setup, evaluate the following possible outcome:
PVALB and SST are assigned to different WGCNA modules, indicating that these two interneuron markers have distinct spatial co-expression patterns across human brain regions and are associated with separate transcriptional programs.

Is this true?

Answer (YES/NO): YES